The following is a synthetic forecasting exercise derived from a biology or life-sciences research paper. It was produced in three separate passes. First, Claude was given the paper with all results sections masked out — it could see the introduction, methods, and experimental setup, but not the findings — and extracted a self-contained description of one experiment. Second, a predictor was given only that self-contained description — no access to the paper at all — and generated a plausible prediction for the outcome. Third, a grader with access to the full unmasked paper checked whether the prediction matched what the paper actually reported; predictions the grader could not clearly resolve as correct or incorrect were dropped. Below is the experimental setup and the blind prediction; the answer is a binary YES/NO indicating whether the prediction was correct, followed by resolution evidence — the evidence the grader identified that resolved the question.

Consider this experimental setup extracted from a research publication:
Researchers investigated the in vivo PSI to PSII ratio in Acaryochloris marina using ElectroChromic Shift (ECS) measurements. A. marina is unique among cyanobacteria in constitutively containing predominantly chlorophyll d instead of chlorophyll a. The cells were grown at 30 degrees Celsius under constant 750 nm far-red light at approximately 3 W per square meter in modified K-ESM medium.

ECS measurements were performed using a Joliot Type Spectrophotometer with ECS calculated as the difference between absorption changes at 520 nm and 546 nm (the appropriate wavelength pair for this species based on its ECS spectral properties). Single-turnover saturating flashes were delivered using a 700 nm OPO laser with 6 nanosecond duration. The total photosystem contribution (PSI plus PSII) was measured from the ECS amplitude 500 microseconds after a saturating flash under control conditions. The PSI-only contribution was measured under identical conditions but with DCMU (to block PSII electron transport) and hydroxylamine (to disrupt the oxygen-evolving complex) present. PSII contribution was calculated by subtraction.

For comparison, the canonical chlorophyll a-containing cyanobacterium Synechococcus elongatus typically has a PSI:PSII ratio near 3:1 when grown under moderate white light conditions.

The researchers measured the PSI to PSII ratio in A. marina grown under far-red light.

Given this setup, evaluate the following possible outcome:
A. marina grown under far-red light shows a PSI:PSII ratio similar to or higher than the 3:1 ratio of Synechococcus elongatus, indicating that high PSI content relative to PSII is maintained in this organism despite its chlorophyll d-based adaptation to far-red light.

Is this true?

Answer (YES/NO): YES